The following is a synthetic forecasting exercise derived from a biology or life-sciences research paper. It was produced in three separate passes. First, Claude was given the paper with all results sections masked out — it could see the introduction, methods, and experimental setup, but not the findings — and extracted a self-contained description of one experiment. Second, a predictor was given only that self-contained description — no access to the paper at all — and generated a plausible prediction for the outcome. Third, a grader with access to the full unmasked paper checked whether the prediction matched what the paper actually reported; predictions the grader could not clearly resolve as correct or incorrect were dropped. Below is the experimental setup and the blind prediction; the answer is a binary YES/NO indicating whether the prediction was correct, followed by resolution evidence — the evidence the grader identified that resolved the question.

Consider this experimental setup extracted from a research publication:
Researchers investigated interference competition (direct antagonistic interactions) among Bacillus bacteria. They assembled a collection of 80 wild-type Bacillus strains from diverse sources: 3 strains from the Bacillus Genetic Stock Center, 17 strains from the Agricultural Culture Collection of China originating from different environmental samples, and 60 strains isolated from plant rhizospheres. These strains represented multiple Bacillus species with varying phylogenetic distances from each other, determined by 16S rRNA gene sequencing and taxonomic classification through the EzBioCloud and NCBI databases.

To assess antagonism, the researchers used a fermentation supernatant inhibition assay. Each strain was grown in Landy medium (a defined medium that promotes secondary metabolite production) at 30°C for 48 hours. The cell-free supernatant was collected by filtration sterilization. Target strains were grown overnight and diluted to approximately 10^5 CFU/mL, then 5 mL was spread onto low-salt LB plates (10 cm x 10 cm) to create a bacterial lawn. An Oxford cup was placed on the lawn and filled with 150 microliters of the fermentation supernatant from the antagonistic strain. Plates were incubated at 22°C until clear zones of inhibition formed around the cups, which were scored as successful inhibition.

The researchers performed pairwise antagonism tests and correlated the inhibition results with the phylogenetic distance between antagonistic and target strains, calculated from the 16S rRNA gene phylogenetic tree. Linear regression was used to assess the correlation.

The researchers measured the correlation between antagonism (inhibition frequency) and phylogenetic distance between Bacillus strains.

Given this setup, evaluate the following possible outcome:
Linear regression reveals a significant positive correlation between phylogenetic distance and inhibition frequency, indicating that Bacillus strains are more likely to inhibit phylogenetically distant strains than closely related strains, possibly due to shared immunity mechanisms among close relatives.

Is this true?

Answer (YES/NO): YES